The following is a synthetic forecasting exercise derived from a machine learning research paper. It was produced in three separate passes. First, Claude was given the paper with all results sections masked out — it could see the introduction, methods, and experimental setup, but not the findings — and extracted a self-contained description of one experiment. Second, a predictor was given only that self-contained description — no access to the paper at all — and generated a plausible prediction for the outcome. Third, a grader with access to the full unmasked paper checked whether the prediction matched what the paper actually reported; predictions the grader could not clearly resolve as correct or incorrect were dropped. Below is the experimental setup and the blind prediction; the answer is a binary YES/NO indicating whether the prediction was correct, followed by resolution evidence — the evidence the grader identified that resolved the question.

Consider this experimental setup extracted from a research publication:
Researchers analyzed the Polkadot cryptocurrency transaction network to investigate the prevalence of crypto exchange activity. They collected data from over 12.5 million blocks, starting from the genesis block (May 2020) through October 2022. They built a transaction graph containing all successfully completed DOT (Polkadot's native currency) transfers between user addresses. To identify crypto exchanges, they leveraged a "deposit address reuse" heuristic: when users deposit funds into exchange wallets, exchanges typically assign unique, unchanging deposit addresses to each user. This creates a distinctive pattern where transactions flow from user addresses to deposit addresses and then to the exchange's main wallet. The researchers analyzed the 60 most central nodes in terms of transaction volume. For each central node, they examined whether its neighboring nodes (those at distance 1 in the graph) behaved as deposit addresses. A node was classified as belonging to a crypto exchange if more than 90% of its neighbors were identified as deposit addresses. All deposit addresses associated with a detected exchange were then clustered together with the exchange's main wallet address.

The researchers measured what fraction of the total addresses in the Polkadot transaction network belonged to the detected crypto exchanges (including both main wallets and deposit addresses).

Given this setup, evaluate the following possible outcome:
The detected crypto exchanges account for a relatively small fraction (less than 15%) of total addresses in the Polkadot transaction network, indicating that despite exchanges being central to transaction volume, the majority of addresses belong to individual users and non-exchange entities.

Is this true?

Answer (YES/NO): NO